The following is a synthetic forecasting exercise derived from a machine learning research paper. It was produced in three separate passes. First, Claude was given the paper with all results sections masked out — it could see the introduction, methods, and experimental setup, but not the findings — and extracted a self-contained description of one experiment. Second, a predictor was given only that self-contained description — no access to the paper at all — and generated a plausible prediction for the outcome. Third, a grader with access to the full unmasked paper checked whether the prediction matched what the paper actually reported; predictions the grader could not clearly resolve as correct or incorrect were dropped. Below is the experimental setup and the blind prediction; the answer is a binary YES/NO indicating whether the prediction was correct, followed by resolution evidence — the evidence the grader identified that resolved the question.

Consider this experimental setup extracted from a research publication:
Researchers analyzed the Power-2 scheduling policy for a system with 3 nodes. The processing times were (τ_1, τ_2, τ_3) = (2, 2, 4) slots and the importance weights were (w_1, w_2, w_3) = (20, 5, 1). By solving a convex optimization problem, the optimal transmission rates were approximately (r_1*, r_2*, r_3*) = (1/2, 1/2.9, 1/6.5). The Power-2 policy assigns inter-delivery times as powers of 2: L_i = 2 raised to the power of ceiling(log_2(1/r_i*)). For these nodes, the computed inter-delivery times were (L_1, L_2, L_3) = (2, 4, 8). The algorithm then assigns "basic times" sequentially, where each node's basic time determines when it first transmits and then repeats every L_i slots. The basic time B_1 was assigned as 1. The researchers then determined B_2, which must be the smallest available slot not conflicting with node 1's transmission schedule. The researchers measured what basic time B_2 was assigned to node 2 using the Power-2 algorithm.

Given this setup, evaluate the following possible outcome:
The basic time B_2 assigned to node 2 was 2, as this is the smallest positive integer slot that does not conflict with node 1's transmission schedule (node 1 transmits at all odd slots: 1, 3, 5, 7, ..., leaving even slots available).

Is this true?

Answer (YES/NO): YES